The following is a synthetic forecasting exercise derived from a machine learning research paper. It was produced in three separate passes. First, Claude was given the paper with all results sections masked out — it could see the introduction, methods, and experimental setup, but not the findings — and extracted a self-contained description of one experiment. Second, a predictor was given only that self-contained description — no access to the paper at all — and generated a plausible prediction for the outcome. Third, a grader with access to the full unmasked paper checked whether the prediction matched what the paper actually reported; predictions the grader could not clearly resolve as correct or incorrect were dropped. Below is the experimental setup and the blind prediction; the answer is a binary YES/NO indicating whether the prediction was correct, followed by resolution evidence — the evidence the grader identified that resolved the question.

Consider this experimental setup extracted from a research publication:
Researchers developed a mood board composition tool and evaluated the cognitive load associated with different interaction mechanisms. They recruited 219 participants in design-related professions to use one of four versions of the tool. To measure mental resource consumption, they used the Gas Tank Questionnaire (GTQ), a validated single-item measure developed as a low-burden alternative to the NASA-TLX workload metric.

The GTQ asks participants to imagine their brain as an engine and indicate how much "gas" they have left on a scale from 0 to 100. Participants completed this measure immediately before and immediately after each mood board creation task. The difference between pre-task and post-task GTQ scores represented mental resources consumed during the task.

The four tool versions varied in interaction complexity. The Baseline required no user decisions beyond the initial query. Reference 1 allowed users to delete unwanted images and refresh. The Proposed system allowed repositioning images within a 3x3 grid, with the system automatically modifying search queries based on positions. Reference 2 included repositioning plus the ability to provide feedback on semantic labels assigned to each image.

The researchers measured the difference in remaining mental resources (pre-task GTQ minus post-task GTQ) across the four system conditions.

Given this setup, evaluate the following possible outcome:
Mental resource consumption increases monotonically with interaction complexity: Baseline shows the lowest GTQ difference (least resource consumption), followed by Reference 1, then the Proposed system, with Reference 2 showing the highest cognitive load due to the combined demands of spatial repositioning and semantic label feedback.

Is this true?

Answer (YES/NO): NO